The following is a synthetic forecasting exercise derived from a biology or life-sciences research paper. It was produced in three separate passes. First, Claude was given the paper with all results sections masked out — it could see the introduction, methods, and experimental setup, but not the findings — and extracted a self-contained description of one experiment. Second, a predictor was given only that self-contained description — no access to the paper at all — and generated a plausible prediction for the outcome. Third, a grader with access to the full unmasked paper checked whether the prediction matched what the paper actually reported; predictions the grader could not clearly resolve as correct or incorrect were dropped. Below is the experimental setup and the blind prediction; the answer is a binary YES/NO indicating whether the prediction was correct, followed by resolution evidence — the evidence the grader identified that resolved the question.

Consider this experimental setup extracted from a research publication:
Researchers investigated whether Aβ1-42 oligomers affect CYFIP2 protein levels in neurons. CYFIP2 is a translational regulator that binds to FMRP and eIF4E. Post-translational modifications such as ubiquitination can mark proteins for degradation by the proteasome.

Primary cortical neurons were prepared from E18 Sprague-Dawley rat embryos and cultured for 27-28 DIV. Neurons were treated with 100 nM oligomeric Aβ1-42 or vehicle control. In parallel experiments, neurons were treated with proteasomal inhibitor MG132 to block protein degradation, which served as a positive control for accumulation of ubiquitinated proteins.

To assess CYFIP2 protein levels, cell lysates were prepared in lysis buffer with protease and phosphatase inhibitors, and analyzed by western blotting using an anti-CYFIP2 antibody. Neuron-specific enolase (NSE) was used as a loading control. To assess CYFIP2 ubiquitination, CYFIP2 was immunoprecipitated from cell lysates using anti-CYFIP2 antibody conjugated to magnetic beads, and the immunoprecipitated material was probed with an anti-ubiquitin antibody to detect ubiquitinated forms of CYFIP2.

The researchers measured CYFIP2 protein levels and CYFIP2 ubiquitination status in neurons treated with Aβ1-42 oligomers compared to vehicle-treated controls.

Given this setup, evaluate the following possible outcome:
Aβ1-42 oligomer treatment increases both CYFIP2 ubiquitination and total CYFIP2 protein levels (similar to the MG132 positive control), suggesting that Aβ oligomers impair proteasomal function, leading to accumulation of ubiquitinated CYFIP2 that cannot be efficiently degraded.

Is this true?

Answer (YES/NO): NO